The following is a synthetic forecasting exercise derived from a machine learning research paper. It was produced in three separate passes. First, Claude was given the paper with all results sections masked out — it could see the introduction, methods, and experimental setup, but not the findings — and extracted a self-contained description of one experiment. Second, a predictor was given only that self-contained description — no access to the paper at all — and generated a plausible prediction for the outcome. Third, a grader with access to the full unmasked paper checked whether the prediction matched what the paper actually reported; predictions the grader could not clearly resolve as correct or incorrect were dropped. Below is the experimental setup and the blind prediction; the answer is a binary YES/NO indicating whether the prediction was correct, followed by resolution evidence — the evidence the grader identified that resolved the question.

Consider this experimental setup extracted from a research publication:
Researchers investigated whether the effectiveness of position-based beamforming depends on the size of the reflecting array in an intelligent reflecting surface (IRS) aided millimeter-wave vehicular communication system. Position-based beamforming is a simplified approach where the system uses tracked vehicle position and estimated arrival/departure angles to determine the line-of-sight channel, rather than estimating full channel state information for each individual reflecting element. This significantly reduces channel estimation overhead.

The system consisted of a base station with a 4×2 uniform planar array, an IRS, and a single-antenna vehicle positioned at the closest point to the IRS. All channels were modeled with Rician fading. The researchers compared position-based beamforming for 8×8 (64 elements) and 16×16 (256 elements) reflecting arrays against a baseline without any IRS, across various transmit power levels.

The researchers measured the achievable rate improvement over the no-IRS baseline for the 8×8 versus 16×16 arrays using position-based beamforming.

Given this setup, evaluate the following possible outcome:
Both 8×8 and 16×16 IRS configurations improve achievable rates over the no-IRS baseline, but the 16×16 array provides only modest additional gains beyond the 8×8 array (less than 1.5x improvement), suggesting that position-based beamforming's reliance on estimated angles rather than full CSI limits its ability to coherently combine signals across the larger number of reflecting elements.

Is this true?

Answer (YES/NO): NO